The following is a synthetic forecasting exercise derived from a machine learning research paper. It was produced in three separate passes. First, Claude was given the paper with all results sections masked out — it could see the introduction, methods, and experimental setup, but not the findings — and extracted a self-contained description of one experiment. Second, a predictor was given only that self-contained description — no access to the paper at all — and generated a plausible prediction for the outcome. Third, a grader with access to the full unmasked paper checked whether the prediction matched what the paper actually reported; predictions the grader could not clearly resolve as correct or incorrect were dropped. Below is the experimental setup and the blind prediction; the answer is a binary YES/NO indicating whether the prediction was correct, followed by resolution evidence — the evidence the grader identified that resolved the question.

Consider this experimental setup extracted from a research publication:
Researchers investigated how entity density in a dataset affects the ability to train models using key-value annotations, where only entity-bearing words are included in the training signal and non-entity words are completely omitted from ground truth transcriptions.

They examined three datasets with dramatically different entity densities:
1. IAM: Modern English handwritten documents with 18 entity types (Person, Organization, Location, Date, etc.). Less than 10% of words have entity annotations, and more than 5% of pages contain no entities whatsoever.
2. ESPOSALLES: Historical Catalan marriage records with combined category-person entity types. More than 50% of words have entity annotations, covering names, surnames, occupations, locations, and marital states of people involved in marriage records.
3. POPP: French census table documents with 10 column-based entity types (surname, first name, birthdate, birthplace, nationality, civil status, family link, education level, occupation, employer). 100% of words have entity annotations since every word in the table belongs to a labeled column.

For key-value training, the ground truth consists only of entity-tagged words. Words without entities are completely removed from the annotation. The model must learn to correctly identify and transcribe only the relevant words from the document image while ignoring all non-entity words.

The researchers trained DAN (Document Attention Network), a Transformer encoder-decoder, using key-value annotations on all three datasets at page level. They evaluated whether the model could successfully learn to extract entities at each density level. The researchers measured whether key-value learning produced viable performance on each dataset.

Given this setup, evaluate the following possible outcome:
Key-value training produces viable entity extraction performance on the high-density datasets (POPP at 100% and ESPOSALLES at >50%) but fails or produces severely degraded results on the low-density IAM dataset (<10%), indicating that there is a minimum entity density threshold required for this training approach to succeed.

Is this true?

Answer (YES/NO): YES